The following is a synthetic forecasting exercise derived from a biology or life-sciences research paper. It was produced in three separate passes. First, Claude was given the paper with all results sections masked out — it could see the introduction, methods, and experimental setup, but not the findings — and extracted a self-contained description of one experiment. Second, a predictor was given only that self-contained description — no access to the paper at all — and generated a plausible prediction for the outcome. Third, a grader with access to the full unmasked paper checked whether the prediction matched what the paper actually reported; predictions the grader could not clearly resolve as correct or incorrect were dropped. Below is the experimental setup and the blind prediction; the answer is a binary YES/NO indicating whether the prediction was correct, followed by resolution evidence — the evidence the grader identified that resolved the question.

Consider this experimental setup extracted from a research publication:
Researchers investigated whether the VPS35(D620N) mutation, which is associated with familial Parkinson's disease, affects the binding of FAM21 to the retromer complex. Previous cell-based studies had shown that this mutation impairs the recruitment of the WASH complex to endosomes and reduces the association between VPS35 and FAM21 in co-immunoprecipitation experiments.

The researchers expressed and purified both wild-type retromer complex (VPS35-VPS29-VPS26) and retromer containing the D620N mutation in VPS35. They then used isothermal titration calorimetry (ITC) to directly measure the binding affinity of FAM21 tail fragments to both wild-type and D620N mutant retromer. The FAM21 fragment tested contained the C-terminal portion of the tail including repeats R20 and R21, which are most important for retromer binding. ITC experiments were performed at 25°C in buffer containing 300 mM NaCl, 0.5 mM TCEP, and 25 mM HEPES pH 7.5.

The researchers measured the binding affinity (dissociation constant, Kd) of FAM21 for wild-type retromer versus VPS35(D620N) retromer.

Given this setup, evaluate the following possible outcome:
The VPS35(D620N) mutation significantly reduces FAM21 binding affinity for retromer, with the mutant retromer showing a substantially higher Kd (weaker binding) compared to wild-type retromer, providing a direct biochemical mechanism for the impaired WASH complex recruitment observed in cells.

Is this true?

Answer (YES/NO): NO